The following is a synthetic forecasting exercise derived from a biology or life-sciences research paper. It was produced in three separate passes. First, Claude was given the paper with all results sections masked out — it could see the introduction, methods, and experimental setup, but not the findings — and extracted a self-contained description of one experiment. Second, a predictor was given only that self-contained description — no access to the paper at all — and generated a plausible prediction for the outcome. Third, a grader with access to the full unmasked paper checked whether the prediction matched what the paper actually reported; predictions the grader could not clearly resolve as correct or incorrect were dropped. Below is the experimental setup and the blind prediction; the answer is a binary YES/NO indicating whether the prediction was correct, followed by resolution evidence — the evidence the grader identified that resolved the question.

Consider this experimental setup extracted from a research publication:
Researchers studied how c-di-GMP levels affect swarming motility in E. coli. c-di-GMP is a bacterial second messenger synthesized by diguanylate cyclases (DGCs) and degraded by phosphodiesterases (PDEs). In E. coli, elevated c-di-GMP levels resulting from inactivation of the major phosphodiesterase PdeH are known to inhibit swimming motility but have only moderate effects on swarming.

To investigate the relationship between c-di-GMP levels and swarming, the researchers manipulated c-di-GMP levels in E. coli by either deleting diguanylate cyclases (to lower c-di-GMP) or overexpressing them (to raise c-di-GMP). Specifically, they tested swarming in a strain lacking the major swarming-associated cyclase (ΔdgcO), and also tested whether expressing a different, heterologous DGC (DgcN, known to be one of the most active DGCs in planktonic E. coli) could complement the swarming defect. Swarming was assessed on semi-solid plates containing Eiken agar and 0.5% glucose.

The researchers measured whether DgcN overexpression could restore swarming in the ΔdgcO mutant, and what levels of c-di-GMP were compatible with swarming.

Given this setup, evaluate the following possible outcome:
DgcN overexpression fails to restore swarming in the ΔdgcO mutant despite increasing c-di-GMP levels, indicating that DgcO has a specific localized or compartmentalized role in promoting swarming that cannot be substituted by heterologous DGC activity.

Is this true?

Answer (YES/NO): NO